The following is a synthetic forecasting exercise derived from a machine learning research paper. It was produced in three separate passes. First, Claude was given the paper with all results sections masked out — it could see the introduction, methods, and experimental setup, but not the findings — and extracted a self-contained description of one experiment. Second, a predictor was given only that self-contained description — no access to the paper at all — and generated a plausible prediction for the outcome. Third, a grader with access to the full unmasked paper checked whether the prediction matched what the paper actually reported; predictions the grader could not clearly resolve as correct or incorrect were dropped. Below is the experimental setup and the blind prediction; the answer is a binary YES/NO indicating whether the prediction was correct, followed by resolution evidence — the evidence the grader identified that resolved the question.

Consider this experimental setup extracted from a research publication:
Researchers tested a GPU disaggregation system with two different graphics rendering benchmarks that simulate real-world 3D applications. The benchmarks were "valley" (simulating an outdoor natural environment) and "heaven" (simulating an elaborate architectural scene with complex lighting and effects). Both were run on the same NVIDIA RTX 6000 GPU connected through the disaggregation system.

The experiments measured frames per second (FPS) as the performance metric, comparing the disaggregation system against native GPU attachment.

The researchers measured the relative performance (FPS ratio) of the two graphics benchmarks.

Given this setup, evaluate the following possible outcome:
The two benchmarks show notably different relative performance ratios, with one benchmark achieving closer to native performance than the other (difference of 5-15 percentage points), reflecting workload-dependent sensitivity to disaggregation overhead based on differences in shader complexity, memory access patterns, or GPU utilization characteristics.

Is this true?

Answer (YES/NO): YES